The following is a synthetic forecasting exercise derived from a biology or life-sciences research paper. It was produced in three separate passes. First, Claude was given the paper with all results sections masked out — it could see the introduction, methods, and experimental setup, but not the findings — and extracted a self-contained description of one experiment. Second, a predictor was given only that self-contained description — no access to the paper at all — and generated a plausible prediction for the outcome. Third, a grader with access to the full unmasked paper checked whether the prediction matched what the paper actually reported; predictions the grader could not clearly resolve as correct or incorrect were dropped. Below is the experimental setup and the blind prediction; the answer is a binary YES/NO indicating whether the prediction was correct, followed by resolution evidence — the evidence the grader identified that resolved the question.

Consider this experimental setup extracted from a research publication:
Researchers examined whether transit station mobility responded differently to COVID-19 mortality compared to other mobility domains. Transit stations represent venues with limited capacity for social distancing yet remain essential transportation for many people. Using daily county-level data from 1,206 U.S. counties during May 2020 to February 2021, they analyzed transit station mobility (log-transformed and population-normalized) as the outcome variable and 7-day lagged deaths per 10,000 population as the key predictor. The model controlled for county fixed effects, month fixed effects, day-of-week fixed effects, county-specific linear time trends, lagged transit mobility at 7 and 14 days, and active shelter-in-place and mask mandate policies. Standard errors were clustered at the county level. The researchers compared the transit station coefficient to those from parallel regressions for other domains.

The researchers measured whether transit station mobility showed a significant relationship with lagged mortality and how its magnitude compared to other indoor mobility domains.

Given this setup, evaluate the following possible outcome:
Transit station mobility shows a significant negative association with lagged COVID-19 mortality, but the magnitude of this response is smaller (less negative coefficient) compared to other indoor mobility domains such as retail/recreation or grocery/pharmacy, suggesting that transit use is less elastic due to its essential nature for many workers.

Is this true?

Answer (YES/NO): NO